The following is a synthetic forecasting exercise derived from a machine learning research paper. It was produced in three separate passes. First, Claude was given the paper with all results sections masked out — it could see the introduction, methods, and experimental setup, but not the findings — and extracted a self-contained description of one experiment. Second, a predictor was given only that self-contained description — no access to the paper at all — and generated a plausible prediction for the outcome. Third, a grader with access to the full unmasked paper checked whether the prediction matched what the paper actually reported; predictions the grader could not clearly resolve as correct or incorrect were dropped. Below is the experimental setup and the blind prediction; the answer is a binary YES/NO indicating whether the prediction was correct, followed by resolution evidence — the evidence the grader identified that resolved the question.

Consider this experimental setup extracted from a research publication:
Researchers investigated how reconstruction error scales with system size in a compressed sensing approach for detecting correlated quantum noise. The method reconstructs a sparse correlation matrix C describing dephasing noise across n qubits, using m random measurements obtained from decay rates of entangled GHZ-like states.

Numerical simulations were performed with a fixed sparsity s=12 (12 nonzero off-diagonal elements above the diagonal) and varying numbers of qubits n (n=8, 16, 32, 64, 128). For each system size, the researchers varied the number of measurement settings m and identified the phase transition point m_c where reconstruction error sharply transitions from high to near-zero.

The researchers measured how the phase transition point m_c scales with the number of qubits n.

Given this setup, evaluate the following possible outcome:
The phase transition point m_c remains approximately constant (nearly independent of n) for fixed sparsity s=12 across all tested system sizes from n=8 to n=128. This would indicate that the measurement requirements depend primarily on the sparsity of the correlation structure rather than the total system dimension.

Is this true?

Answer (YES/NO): NO